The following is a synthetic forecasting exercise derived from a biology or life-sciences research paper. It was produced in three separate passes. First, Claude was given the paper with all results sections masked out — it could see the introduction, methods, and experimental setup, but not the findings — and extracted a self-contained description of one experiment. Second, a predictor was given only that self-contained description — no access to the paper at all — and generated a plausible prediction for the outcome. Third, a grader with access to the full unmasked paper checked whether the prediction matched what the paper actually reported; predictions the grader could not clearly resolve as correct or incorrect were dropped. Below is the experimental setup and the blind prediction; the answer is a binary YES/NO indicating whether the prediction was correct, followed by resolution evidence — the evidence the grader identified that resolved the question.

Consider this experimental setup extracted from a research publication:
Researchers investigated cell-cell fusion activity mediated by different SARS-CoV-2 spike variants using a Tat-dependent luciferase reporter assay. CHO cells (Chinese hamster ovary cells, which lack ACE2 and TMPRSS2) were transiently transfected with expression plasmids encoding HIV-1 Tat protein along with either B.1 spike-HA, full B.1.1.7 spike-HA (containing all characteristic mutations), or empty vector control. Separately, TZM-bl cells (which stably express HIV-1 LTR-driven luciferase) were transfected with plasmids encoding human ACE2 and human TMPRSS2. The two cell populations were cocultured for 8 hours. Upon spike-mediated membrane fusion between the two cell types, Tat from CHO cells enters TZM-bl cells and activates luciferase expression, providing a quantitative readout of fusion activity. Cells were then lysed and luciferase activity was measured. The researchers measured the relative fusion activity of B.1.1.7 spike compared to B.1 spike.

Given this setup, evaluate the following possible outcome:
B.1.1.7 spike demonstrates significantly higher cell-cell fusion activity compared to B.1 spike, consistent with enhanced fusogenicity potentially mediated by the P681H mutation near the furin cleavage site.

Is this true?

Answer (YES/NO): NO